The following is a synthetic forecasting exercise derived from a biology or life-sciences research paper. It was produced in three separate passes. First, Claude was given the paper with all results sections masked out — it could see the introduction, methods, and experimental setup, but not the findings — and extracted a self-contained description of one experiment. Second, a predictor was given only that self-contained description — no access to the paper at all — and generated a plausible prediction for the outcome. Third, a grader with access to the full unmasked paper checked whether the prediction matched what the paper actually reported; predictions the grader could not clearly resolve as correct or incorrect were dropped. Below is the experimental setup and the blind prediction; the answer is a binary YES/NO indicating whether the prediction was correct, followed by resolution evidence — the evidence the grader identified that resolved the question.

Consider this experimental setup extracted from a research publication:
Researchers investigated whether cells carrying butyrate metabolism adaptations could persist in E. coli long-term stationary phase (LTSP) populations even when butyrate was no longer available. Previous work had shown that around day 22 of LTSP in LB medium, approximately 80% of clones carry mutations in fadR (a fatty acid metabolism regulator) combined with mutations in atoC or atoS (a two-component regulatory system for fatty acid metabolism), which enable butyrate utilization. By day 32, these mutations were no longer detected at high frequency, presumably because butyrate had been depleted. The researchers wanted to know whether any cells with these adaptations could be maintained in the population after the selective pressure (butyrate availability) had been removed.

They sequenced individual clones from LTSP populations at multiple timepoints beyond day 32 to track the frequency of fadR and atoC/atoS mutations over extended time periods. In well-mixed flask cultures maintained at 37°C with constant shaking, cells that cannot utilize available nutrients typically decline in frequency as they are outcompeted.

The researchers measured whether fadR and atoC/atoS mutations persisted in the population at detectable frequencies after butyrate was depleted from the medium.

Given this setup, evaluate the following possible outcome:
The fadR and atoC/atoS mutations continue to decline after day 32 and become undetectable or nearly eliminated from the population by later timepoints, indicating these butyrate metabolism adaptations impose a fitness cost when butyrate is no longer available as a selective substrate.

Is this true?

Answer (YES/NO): NO